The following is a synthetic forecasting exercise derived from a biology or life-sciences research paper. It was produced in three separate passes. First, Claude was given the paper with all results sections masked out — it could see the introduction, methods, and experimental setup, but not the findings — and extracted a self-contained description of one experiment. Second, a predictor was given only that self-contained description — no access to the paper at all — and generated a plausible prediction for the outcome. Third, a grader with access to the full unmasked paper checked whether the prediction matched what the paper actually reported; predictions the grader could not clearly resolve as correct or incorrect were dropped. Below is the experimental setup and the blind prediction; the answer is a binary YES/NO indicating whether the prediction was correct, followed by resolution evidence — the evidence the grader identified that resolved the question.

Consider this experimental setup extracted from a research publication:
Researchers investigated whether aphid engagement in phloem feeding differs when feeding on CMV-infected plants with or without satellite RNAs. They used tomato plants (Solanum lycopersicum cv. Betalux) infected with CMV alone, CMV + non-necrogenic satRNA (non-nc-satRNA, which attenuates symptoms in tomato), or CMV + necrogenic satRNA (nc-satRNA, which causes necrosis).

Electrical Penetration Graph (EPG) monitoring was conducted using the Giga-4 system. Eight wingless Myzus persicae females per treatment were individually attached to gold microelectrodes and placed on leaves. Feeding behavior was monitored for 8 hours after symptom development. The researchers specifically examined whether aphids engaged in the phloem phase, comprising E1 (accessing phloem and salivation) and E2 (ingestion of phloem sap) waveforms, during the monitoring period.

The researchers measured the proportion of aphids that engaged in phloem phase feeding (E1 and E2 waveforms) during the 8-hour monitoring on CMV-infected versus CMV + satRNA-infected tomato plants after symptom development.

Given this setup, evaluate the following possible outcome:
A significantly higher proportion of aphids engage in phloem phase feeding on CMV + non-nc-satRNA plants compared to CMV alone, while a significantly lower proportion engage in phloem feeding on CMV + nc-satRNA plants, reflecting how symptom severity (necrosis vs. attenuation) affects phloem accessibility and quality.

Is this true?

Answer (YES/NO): NO